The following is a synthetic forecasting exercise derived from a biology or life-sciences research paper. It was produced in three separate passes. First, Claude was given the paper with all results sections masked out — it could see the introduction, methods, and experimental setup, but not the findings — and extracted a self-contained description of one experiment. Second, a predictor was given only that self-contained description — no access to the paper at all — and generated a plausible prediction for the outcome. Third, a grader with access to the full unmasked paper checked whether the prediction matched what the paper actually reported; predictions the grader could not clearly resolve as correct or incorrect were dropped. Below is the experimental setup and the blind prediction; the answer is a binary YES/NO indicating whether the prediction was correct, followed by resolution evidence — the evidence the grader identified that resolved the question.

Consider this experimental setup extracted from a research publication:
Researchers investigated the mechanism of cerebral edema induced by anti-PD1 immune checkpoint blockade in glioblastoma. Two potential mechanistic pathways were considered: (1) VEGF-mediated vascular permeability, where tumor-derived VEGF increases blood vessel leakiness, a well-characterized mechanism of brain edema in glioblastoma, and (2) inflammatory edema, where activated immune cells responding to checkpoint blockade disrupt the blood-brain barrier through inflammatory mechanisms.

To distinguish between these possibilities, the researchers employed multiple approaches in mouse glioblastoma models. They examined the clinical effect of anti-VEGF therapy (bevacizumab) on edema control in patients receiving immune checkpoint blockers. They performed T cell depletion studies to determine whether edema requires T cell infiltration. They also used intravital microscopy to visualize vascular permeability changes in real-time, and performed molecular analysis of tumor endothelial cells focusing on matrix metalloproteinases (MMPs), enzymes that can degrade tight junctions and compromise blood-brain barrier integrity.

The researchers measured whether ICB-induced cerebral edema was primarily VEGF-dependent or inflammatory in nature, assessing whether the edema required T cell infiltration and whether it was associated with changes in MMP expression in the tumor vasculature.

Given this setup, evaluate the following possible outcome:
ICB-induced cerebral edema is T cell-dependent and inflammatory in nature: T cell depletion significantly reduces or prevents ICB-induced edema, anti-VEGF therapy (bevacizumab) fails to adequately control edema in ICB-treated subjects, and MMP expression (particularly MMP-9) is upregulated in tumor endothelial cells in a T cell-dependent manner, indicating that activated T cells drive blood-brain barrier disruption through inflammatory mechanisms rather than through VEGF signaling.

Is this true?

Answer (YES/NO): NO